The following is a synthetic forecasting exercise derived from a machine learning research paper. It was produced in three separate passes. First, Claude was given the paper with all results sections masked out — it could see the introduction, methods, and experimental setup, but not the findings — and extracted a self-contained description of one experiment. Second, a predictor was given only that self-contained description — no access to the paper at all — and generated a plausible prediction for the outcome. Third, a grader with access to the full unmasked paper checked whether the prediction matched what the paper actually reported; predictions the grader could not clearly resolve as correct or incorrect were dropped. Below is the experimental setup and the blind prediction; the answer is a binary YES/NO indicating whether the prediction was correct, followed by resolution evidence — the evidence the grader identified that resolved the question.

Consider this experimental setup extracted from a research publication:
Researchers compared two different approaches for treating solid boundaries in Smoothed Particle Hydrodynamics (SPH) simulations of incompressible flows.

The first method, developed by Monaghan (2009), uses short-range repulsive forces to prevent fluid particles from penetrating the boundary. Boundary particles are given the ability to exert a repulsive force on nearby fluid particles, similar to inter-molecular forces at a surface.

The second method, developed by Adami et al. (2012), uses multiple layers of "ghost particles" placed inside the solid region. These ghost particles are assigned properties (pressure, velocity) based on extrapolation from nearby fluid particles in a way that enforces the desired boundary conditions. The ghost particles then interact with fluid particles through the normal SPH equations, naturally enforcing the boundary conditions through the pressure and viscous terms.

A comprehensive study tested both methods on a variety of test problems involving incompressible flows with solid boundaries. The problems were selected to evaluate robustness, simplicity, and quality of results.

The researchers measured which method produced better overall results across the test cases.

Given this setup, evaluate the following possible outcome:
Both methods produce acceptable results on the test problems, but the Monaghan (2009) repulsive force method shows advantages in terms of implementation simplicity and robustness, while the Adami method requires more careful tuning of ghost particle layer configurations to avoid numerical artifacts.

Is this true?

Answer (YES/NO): NO